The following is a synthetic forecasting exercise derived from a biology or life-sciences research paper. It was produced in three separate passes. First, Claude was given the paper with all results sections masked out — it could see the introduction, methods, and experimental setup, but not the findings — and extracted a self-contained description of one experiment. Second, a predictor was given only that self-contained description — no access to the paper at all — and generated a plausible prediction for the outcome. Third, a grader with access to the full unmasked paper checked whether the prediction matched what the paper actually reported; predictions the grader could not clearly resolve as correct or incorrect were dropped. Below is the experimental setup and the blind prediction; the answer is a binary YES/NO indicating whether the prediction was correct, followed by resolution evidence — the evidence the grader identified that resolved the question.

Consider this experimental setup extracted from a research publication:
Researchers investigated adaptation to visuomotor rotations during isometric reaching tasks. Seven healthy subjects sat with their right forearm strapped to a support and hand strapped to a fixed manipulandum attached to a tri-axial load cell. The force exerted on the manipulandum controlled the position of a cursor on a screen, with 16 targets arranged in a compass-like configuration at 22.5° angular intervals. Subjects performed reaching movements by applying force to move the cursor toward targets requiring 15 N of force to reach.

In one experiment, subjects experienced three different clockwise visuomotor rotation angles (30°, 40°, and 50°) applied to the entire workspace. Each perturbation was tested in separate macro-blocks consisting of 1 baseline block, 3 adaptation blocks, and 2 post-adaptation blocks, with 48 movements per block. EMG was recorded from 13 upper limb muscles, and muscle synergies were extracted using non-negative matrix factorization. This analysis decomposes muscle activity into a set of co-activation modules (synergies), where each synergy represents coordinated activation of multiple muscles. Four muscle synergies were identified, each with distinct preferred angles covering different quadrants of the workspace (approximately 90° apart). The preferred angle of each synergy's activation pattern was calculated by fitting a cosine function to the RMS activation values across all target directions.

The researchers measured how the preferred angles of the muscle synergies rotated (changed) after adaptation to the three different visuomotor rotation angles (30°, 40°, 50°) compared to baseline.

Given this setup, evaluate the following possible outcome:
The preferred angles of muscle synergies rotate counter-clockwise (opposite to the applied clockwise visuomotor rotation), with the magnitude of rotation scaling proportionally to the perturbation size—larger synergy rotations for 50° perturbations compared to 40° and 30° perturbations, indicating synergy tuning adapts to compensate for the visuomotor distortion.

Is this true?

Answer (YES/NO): NO